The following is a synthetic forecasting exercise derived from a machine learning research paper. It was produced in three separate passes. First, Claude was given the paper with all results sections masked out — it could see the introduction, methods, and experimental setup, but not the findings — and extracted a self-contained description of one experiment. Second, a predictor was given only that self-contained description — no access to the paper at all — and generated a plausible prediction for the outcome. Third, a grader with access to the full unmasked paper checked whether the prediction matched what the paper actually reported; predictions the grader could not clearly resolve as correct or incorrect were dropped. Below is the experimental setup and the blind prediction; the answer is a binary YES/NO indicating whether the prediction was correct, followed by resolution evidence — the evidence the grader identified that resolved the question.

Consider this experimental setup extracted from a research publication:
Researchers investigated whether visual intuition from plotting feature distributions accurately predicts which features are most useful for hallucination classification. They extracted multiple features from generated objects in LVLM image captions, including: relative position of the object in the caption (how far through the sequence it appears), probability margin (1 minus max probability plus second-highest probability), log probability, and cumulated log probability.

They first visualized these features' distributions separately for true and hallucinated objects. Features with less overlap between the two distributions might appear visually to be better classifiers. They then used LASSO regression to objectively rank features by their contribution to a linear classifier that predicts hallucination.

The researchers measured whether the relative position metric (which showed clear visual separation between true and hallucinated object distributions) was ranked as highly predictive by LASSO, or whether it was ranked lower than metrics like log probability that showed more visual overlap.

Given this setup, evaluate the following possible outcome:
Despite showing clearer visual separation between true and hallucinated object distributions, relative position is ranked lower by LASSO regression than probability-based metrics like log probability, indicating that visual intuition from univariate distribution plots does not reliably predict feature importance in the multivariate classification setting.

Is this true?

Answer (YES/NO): YES